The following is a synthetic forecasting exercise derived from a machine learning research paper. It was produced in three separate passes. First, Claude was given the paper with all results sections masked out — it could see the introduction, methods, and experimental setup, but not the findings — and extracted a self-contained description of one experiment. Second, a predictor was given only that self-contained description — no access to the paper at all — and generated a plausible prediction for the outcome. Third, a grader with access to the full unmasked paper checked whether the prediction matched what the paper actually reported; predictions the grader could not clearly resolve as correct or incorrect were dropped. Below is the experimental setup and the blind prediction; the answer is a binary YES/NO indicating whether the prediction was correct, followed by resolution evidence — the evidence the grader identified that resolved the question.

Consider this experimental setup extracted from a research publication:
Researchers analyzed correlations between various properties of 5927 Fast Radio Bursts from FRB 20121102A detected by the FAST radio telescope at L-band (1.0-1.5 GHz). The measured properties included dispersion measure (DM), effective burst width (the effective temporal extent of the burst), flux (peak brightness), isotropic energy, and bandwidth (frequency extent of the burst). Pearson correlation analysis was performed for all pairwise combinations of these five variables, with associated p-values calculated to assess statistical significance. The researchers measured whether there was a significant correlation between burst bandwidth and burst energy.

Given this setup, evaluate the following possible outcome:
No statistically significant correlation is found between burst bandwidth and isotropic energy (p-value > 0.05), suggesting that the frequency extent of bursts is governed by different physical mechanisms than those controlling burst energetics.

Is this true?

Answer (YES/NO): NO